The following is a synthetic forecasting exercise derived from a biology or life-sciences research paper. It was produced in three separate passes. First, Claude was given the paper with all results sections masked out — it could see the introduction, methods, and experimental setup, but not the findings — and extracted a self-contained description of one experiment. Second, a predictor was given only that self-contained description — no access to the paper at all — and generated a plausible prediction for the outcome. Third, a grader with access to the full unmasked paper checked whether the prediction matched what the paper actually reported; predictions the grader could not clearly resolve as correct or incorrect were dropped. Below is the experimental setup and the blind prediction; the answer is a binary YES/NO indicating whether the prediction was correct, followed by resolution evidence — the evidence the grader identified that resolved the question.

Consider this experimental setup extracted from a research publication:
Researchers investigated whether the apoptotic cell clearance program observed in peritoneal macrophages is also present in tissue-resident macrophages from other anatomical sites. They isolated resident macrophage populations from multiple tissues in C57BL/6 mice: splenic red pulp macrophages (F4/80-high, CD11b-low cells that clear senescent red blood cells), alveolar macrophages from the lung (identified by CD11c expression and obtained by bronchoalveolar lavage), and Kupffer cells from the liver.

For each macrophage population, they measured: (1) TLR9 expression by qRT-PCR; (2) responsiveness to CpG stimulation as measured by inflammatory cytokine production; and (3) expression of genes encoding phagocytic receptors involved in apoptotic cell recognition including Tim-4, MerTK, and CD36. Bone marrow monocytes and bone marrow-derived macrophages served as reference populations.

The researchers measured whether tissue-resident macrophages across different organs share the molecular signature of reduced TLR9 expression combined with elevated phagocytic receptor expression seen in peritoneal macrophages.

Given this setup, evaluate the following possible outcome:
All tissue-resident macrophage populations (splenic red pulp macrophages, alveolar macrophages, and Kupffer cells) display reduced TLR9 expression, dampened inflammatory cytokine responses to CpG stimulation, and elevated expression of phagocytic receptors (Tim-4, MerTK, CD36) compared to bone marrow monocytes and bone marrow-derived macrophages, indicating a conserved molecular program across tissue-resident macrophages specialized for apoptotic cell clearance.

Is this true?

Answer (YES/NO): NO